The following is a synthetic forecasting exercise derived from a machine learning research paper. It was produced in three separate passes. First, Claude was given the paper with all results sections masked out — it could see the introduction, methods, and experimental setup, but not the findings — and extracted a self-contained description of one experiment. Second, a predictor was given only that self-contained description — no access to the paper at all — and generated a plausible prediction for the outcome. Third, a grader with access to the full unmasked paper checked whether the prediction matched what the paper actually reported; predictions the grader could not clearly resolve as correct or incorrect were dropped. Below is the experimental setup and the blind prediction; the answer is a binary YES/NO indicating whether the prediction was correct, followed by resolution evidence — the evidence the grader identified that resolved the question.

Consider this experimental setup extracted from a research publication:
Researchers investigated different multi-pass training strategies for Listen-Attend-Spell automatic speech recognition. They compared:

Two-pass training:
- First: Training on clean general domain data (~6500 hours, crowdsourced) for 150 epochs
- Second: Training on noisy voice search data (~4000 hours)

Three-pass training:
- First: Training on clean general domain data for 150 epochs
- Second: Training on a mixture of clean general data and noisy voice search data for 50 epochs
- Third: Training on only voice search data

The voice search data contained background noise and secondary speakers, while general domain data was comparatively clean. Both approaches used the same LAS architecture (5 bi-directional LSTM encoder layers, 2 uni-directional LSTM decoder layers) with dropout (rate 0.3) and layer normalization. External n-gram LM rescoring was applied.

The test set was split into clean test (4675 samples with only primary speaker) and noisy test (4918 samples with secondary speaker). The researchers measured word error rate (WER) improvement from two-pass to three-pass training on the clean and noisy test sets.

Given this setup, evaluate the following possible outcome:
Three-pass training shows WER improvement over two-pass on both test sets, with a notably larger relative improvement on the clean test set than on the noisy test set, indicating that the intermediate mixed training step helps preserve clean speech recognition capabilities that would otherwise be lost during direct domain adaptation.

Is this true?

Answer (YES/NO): NO